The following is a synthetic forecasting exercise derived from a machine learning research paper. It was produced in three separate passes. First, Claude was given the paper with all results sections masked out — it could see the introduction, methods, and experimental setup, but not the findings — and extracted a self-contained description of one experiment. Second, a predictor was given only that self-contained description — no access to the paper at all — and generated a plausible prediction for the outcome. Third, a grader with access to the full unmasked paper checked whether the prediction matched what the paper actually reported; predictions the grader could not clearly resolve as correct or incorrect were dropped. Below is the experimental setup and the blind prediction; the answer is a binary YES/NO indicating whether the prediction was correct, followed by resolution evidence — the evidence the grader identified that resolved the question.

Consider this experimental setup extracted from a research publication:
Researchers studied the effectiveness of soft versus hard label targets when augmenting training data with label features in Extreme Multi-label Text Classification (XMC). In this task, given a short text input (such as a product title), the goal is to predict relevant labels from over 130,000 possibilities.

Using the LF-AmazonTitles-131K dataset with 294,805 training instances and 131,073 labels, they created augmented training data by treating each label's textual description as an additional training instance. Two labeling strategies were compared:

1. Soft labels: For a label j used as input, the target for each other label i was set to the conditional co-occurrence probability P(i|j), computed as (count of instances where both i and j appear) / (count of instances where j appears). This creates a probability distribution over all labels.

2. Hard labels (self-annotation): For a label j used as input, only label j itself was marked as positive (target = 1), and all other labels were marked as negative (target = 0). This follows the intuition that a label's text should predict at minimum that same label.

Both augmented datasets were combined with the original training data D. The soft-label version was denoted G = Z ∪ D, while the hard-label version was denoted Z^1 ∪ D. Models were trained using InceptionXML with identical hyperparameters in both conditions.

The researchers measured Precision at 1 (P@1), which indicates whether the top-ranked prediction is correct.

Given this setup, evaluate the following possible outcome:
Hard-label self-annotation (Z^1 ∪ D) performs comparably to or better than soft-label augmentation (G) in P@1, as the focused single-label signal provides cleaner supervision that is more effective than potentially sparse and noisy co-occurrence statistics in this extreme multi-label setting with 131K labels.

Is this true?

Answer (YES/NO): NO